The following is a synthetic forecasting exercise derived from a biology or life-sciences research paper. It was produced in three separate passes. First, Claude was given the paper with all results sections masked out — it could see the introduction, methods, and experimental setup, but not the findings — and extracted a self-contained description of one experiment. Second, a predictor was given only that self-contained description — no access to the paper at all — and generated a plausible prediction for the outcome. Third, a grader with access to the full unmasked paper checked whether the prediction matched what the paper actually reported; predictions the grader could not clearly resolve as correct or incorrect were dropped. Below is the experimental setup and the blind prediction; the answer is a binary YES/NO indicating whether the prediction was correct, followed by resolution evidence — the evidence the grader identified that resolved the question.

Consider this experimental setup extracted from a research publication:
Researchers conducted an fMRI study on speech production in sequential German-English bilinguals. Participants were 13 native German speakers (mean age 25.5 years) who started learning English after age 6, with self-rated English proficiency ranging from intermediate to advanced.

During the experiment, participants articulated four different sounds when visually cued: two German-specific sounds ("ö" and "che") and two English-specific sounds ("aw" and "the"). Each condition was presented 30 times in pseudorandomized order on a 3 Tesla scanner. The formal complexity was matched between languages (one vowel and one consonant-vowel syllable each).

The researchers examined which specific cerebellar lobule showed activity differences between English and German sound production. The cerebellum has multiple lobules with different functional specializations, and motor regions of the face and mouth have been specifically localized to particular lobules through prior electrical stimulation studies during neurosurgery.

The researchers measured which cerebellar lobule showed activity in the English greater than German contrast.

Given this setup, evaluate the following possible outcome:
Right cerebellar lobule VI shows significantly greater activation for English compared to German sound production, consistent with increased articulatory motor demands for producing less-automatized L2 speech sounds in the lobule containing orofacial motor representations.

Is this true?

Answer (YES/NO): YES